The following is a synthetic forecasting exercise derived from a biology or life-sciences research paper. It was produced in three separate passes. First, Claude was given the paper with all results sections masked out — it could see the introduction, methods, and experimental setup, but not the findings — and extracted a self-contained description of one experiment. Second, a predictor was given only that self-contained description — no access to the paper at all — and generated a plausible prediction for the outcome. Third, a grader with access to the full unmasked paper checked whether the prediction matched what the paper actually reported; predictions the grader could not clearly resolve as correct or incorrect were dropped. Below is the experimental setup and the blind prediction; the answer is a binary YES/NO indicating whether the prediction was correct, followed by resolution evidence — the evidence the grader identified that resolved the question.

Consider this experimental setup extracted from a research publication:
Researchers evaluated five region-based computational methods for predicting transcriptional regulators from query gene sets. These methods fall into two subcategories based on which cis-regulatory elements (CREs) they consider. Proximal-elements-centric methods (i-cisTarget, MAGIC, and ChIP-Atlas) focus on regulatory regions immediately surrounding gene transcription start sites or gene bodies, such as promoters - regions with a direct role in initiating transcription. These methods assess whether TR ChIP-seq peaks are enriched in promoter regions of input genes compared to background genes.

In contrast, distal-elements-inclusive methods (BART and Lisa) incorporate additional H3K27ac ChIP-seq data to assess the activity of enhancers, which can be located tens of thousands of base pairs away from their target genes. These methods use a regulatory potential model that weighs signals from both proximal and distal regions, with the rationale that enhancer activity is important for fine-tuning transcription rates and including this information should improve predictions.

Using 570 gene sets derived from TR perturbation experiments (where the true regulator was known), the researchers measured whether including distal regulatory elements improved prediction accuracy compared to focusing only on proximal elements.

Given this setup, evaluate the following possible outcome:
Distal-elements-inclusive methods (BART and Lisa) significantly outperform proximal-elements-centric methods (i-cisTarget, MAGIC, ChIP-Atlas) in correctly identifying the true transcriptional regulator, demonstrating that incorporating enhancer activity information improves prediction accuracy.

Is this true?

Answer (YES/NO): NO